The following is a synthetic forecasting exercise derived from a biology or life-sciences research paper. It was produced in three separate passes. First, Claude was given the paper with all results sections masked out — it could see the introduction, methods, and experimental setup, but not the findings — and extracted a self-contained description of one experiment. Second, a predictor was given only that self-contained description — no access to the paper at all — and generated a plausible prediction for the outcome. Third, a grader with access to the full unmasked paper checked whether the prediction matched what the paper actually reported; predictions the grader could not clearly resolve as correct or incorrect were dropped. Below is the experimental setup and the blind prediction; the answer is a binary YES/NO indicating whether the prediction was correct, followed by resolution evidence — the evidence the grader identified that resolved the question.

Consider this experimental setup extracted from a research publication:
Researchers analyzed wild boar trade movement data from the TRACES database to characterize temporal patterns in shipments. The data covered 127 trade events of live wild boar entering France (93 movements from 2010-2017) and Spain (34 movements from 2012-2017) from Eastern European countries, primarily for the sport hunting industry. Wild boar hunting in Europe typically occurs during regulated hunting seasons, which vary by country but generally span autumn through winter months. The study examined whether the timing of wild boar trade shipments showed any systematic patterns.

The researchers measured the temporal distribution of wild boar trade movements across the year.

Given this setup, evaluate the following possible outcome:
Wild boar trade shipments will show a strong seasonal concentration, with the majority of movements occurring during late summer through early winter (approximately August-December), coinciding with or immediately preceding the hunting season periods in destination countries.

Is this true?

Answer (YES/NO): NO